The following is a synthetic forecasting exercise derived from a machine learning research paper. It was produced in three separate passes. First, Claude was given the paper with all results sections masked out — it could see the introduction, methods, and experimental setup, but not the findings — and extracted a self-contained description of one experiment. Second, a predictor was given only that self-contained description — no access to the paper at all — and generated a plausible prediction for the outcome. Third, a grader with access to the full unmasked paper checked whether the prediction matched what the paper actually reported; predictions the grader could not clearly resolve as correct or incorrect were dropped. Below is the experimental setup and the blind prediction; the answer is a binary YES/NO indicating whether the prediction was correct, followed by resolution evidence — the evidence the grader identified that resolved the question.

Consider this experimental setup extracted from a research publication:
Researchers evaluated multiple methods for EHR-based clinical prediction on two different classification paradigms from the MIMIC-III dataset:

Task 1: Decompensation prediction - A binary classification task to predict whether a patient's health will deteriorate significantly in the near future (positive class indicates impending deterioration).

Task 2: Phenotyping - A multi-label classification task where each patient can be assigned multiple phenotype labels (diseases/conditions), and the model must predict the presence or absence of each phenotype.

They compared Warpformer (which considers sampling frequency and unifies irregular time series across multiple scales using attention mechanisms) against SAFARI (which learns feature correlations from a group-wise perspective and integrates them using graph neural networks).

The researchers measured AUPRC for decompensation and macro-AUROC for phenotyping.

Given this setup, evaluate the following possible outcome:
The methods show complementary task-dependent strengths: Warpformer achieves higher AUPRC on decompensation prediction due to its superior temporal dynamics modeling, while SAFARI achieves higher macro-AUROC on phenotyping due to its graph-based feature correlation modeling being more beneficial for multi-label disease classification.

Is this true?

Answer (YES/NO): NO